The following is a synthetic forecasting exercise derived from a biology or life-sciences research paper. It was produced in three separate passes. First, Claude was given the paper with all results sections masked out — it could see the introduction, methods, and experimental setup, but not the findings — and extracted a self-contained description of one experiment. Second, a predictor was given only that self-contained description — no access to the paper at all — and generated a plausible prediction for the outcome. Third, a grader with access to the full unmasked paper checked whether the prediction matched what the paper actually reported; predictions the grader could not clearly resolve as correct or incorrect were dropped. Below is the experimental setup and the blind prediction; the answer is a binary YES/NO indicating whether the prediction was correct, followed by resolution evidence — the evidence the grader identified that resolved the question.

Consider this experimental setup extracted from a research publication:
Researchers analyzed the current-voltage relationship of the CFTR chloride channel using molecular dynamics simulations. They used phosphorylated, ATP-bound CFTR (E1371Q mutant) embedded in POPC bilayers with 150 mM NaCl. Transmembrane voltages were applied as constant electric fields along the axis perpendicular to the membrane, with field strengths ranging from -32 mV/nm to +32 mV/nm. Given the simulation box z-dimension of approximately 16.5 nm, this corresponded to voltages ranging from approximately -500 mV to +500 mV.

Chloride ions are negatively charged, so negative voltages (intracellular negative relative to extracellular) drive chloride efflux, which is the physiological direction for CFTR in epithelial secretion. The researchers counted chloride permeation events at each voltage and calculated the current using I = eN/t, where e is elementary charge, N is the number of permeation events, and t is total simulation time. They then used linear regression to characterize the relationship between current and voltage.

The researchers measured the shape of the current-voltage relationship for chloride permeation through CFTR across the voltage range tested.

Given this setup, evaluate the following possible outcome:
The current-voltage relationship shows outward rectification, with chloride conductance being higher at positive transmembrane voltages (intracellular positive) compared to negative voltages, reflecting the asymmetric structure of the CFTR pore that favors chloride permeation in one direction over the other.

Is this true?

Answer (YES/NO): NO